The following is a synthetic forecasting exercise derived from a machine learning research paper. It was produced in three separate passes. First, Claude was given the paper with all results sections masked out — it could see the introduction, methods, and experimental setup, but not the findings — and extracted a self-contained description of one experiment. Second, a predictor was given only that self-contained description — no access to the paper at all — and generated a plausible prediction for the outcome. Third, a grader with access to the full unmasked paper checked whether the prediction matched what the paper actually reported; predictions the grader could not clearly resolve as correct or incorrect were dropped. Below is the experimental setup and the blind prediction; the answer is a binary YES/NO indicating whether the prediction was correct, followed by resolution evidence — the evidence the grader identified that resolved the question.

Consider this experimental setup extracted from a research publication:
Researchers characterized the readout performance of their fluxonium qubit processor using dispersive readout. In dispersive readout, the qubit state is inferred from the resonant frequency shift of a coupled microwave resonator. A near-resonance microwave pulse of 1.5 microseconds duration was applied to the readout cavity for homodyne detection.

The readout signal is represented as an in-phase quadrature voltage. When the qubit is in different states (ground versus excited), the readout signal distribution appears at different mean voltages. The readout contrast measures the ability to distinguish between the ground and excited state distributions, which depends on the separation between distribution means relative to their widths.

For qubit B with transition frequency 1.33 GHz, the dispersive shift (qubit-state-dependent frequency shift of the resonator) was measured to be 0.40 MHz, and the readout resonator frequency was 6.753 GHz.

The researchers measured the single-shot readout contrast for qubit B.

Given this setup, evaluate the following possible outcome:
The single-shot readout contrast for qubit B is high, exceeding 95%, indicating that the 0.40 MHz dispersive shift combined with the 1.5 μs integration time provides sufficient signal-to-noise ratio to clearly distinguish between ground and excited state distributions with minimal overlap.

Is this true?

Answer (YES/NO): NO